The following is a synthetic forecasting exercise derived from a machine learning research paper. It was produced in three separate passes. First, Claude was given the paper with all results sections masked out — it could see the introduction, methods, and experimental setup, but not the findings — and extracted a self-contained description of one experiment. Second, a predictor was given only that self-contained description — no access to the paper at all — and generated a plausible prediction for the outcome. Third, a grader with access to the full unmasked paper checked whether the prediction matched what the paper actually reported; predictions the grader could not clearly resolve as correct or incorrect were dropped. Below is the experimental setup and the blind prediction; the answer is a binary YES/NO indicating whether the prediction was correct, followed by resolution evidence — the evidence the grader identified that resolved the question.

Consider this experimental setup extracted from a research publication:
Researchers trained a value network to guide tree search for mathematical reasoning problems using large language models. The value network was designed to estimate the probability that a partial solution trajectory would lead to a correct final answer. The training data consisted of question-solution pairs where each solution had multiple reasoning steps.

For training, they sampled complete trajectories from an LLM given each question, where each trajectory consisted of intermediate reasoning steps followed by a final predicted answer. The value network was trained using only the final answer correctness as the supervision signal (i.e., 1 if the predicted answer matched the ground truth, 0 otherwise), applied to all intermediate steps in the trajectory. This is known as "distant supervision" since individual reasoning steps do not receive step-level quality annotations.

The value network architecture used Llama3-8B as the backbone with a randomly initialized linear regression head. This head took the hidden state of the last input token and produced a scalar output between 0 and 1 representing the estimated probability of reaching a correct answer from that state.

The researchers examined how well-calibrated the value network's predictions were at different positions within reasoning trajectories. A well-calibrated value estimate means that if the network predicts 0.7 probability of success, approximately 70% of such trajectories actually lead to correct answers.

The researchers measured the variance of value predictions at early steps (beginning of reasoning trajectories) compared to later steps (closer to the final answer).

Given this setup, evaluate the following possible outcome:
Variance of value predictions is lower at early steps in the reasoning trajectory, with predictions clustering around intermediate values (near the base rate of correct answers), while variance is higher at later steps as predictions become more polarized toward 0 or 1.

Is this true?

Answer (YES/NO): NO